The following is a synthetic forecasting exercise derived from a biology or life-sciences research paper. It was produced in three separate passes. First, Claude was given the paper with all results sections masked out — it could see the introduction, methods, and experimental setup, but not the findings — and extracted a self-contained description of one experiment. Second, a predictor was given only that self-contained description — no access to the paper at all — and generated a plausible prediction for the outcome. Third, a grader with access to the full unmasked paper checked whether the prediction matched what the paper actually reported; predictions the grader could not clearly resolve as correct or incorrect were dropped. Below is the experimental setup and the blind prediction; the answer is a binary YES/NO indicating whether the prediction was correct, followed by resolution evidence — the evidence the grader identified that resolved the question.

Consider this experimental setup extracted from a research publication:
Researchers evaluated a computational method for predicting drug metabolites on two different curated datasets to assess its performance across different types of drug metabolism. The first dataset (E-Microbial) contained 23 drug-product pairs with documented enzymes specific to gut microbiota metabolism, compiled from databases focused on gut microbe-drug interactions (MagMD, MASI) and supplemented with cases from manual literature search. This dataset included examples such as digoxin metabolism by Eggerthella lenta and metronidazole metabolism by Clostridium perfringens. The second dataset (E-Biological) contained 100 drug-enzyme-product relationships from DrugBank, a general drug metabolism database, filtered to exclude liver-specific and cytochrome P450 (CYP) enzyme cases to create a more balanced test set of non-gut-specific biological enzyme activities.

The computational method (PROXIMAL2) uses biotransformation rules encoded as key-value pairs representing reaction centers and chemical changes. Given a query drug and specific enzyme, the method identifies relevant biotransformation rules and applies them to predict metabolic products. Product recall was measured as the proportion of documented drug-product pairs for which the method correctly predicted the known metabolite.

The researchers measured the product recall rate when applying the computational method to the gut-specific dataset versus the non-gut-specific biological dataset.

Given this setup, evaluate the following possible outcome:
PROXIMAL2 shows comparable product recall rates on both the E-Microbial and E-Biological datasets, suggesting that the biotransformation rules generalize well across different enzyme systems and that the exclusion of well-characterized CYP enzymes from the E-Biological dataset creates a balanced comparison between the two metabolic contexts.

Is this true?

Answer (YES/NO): NO